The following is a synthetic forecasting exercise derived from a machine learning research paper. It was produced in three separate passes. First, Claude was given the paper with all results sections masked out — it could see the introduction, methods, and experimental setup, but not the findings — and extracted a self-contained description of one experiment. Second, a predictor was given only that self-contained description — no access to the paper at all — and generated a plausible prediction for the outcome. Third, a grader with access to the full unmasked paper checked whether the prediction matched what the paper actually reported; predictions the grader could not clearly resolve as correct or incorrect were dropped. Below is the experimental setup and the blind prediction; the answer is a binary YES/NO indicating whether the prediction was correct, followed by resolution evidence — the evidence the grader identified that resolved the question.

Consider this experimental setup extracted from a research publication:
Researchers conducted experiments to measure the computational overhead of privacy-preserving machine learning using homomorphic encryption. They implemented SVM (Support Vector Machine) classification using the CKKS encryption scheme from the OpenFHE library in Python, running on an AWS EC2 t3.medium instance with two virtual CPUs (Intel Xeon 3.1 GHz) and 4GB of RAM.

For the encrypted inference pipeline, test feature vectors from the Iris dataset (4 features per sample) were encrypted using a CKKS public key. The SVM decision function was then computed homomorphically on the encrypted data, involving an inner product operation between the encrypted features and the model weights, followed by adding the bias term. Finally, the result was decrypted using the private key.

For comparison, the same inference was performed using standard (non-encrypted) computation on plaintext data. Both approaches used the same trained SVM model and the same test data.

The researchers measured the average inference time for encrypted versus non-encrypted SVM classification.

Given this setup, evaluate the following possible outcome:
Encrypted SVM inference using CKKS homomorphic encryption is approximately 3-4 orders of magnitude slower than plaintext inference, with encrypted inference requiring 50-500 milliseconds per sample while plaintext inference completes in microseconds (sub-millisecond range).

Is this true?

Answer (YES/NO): YES